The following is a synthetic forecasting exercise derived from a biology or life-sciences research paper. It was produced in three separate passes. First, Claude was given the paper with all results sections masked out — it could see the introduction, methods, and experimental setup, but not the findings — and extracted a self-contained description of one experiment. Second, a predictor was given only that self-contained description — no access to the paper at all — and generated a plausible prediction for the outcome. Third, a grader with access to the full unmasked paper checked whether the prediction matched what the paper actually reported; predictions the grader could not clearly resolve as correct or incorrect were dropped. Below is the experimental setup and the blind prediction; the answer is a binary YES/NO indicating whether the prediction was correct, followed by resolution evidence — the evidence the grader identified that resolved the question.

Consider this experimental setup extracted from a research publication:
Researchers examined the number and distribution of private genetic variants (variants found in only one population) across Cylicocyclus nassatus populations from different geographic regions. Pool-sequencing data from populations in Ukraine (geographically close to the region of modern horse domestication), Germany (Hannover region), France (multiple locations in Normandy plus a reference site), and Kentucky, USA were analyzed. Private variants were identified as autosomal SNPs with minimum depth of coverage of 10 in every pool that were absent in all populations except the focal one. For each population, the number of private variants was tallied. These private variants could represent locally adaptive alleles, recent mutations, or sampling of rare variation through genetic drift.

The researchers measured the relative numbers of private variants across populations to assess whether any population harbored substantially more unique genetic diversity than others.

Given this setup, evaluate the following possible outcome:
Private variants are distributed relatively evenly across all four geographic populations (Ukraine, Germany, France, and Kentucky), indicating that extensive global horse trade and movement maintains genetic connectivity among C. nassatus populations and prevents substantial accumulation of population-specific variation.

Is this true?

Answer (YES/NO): NO